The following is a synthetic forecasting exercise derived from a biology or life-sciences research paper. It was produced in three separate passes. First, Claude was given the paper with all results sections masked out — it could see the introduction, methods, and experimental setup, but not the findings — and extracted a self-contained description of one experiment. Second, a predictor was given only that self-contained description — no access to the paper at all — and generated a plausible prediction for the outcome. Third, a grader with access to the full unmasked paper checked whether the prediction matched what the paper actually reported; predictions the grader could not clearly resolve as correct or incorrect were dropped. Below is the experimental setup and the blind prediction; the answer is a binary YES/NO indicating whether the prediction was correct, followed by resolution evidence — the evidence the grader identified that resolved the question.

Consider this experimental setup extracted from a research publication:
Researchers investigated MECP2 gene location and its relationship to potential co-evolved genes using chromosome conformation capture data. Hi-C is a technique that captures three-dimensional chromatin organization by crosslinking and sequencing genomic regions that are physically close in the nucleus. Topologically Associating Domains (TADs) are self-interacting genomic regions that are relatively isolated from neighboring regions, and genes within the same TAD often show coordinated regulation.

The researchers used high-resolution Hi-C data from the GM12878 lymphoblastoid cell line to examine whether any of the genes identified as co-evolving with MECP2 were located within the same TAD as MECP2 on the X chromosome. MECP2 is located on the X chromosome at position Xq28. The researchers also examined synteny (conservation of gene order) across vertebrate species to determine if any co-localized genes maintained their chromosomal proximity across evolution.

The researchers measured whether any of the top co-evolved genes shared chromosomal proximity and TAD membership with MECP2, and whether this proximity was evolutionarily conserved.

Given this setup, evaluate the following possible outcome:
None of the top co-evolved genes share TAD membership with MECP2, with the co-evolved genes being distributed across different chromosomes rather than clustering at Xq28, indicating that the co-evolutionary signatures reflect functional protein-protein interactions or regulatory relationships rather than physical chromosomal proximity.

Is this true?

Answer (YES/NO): NO